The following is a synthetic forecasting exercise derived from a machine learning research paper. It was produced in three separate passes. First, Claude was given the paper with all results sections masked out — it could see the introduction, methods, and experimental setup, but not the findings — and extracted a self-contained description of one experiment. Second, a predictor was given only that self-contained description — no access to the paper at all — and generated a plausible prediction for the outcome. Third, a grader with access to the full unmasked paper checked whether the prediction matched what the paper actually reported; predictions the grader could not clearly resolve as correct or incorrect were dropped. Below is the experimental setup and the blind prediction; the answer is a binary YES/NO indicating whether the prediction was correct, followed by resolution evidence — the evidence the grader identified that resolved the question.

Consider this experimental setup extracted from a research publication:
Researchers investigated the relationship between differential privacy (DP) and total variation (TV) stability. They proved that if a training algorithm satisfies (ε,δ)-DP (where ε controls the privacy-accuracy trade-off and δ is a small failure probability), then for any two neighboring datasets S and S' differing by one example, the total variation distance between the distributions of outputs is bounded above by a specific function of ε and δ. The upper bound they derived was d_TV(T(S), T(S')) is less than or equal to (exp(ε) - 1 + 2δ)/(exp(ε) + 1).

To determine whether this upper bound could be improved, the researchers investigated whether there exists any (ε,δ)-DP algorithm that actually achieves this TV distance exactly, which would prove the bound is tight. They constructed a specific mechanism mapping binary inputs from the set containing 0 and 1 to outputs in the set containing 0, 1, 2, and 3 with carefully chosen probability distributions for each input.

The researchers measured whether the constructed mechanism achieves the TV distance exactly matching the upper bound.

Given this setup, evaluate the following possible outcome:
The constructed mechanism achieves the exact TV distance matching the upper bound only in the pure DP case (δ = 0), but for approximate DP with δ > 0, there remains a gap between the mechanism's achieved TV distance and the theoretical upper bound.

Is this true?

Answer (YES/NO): NO